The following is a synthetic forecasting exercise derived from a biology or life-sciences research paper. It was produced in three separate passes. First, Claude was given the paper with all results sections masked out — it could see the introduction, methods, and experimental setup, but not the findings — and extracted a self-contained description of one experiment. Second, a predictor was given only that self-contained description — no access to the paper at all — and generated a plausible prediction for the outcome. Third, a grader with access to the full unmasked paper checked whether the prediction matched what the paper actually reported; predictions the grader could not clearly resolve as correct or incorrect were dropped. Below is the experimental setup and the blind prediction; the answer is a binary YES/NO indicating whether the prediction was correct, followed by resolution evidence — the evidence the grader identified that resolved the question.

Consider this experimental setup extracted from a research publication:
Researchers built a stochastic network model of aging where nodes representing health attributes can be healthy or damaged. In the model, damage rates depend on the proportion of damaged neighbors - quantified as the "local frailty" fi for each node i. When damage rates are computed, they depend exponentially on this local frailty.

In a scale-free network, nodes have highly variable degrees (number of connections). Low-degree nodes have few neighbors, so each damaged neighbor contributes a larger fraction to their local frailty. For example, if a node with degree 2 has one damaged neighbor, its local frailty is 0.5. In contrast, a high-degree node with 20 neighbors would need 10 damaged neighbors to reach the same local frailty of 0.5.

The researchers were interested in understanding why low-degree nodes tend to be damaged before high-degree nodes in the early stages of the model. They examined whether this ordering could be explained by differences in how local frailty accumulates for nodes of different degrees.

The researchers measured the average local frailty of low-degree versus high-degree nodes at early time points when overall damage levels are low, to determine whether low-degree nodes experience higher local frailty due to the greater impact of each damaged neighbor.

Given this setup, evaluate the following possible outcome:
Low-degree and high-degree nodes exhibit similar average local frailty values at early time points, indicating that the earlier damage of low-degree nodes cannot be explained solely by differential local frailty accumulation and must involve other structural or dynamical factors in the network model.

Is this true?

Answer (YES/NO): YES